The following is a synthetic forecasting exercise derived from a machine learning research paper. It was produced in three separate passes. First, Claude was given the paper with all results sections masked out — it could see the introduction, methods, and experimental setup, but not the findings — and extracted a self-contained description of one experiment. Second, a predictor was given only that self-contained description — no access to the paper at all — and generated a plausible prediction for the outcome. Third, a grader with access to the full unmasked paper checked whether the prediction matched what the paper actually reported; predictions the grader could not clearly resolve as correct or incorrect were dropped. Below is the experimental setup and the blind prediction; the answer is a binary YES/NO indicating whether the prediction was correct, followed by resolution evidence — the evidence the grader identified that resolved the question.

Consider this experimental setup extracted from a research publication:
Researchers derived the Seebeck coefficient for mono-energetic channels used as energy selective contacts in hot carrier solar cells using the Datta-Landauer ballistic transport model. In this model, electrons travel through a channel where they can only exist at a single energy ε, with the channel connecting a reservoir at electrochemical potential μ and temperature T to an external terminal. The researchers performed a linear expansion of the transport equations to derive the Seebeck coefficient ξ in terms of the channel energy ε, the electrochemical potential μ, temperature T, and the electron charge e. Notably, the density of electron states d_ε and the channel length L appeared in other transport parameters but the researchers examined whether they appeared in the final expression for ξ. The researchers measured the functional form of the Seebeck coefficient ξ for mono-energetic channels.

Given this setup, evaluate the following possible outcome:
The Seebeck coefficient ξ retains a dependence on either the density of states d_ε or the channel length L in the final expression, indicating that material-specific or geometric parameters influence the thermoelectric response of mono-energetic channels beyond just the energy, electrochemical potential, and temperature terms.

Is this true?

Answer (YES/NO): NO